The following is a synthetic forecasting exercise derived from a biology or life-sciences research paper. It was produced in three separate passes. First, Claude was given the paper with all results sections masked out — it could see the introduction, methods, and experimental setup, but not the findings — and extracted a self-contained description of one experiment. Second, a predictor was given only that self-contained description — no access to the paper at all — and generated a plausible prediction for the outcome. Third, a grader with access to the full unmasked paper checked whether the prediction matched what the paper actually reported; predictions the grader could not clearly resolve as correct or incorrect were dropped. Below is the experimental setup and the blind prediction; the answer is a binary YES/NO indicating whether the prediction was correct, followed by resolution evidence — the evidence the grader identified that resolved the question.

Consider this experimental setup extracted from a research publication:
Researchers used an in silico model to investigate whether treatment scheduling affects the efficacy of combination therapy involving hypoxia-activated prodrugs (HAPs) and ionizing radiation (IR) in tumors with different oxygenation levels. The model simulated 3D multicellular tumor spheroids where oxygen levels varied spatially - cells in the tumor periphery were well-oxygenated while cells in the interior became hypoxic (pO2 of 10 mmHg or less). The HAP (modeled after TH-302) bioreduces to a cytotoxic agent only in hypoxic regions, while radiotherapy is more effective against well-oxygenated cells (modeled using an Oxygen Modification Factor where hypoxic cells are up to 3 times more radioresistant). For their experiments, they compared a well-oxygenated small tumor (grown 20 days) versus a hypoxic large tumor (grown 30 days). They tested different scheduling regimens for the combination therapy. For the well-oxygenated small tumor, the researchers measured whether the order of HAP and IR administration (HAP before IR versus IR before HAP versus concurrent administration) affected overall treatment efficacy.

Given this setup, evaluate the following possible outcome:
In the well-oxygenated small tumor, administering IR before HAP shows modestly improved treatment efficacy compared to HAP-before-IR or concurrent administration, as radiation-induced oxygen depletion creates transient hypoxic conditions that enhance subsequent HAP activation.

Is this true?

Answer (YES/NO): NO